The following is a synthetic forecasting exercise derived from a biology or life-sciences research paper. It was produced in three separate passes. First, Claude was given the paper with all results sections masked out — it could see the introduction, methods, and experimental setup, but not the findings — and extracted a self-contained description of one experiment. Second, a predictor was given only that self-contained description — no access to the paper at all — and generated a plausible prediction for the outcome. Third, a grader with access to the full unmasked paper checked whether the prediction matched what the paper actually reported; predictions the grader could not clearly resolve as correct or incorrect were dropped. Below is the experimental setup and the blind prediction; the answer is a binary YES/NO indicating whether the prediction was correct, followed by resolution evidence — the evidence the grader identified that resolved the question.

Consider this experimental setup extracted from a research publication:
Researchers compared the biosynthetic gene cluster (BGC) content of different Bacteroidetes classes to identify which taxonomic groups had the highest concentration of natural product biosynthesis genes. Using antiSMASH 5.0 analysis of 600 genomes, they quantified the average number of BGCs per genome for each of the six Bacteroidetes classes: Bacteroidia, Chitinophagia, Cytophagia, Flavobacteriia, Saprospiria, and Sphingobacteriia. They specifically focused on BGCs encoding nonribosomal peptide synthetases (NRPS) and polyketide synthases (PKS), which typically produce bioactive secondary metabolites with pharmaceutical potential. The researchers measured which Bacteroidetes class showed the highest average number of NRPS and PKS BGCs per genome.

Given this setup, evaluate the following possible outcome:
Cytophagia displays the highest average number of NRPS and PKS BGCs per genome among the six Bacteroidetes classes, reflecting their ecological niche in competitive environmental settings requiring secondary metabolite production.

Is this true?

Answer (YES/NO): NO